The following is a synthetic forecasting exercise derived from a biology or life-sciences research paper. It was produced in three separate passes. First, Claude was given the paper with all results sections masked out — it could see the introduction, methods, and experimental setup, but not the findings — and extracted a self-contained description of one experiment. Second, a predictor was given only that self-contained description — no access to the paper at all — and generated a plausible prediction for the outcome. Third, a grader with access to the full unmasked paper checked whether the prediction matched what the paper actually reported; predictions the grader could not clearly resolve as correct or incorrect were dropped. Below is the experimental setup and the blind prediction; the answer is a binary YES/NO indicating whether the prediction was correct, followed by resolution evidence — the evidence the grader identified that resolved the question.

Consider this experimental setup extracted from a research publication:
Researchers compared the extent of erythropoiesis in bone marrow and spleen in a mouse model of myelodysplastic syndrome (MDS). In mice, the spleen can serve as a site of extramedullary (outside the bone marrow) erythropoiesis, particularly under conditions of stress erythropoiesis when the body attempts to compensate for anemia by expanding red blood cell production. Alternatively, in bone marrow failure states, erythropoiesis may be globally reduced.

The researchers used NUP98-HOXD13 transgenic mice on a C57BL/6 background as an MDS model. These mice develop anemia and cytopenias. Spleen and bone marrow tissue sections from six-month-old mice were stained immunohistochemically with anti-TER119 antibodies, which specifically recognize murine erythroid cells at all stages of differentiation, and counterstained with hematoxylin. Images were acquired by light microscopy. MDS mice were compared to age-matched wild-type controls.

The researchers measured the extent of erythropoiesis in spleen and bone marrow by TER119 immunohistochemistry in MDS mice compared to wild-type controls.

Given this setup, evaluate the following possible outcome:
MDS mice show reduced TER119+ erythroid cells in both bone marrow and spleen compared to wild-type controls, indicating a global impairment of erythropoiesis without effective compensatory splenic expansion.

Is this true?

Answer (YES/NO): NO